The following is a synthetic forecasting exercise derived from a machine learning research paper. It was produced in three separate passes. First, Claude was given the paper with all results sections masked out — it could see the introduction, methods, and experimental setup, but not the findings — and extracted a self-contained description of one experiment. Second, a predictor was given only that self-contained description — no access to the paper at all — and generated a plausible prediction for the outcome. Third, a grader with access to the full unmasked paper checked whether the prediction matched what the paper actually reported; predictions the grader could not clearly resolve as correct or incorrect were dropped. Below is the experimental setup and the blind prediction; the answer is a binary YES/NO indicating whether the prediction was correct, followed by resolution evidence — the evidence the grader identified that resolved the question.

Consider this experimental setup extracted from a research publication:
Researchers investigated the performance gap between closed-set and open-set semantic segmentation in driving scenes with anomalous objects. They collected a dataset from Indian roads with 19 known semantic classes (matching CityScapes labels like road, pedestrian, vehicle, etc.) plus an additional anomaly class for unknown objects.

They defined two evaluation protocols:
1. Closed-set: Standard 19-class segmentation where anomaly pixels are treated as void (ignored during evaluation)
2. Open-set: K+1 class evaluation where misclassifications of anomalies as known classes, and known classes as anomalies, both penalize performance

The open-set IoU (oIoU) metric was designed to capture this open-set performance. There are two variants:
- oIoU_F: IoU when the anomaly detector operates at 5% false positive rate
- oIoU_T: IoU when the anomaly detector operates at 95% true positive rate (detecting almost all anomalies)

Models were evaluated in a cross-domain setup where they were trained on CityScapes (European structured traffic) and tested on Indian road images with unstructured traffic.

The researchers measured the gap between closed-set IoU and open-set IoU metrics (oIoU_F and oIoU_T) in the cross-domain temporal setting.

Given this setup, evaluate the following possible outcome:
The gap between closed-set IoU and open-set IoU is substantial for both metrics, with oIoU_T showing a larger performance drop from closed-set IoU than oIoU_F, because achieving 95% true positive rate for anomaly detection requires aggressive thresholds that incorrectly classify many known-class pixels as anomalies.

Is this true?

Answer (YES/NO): YES